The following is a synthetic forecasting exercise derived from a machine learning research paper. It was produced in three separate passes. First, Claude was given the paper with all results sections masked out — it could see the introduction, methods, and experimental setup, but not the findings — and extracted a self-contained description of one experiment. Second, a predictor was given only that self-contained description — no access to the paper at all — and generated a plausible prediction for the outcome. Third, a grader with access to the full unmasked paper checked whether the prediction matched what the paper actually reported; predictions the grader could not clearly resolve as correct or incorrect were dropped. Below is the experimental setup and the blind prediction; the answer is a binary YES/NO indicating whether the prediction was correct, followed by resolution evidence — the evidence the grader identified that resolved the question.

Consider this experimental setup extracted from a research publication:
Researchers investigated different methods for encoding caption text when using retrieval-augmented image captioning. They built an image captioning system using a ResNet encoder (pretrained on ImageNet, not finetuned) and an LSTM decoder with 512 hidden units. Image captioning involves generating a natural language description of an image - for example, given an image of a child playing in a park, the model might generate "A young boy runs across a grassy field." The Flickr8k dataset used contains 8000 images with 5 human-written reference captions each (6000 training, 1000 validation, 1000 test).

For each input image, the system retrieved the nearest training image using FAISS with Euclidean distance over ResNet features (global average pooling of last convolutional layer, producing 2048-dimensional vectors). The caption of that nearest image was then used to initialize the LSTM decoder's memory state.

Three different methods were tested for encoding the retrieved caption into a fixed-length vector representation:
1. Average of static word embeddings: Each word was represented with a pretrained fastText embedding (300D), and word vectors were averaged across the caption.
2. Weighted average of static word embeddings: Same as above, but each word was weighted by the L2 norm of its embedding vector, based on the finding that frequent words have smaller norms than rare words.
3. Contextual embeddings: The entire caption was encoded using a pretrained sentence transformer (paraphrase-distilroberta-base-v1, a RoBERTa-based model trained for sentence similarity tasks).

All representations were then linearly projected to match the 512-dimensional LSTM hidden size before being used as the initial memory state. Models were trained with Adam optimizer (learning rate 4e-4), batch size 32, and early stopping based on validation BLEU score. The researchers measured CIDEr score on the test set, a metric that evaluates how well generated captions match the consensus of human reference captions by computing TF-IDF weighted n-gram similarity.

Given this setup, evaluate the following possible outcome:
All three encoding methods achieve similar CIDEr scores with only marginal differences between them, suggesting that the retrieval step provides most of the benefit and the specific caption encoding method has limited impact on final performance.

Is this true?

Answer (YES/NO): NO